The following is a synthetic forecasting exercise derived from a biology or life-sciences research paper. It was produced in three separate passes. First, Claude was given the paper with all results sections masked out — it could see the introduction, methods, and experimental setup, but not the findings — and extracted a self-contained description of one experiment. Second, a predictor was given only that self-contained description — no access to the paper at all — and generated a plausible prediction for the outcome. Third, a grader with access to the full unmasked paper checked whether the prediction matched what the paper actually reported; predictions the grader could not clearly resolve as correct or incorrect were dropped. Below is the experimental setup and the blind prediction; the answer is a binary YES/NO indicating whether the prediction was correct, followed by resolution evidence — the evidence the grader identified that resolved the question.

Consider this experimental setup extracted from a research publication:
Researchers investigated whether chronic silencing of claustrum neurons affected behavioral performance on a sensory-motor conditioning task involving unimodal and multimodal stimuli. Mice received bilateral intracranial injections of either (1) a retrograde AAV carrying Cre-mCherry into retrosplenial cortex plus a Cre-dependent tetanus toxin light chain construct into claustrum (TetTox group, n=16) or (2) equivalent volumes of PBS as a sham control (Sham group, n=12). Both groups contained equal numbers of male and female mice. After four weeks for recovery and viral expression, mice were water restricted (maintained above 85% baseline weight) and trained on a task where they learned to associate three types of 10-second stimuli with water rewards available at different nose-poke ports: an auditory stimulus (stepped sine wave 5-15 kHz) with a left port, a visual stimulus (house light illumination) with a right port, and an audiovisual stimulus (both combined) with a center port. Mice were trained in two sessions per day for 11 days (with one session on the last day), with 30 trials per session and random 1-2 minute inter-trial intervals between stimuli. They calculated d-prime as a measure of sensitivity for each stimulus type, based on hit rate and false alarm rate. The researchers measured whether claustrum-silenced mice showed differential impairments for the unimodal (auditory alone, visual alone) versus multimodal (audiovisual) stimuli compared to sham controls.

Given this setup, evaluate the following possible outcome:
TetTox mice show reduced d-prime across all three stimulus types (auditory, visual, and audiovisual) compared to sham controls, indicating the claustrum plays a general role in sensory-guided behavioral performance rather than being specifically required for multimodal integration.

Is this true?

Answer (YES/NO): NO